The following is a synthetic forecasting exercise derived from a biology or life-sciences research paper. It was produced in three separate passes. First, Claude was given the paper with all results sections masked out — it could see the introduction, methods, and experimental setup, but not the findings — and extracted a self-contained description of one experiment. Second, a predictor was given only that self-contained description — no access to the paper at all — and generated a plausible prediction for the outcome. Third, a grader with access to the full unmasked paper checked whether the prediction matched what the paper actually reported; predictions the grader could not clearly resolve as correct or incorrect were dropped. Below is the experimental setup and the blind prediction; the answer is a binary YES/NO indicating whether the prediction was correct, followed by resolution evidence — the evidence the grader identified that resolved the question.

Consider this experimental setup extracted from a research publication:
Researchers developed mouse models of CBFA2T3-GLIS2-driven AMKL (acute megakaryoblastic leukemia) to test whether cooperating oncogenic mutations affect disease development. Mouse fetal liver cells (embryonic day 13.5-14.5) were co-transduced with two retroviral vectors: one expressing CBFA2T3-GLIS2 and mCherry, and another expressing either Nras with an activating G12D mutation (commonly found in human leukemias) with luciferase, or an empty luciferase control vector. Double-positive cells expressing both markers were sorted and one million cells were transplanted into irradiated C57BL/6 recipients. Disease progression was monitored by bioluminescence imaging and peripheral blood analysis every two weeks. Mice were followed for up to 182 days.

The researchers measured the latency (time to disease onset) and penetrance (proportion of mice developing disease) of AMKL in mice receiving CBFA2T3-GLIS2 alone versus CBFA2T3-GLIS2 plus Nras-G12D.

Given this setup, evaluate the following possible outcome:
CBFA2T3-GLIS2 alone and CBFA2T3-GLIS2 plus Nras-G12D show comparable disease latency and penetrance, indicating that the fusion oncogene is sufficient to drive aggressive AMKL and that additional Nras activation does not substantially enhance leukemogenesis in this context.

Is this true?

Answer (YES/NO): NO